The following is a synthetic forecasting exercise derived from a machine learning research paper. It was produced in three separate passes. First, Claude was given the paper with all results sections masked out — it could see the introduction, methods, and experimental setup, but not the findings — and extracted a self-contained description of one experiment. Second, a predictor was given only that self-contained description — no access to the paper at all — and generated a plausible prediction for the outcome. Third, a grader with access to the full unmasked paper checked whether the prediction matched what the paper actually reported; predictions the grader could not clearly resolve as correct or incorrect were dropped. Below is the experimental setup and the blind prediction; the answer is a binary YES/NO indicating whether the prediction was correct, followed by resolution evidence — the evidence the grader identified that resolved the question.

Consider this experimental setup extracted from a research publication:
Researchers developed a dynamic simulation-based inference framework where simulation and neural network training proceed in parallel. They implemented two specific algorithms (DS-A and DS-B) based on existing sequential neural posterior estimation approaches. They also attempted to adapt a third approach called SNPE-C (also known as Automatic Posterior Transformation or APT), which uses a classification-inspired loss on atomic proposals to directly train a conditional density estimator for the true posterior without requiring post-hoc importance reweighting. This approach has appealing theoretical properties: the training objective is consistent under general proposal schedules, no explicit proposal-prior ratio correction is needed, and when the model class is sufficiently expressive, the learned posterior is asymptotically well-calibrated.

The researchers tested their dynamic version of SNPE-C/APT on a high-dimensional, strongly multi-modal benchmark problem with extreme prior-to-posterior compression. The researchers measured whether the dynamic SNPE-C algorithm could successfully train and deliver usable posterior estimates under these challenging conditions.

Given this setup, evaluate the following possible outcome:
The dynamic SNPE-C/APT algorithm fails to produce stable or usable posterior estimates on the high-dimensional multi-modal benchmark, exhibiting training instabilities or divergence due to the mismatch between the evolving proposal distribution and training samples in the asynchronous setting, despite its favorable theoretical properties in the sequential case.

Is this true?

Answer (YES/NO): YES